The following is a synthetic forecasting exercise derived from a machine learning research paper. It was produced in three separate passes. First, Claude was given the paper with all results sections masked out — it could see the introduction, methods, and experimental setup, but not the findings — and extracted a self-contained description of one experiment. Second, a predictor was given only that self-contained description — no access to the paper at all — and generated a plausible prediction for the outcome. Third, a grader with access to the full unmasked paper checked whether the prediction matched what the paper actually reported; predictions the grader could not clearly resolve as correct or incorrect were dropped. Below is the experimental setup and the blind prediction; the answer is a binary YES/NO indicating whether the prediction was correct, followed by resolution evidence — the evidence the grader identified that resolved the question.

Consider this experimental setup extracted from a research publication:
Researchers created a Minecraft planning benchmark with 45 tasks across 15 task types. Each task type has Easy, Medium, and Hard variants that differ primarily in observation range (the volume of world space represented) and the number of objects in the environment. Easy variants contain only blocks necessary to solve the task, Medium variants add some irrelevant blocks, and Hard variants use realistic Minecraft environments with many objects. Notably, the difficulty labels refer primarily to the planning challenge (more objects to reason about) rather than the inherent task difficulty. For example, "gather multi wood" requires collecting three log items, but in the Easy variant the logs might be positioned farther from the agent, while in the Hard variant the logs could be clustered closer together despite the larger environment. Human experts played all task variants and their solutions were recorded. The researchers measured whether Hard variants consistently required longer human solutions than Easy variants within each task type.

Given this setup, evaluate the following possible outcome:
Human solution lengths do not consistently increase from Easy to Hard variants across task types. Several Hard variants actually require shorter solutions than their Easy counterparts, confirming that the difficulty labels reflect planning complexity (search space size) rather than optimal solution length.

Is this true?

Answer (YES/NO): NO